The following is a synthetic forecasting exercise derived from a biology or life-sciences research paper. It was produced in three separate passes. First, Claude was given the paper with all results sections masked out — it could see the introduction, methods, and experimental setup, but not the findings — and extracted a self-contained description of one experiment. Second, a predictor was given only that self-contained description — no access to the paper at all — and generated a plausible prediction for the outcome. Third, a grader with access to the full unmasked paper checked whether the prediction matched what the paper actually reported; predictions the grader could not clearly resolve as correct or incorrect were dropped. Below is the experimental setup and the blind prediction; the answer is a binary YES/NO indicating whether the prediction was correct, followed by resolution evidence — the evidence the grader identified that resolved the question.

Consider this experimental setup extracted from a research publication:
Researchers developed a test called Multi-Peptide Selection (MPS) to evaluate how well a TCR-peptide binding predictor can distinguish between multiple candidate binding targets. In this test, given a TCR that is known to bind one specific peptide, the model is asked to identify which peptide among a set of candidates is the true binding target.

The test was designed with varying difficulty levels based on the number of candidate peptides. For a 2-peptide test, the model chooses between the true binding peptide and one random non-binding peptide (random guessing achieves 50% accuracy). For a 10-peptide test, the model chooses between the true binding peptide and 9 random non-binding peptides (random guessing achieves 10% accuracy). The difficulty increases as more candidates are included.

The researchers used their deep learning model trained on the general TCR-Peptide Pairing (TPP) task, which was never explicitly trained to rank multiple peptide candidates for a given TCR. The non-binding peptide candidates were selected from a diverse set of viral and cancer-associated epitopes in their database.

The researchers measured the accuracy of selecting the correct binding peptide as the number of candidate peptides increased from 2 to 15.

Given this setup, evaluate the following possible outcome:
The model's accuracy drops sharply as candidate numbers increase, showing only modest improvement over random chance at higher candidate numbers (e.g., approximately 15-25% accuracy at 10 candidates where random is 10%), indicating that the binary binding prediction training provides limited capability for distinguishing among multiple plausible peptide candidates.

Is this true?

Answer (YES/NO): NO